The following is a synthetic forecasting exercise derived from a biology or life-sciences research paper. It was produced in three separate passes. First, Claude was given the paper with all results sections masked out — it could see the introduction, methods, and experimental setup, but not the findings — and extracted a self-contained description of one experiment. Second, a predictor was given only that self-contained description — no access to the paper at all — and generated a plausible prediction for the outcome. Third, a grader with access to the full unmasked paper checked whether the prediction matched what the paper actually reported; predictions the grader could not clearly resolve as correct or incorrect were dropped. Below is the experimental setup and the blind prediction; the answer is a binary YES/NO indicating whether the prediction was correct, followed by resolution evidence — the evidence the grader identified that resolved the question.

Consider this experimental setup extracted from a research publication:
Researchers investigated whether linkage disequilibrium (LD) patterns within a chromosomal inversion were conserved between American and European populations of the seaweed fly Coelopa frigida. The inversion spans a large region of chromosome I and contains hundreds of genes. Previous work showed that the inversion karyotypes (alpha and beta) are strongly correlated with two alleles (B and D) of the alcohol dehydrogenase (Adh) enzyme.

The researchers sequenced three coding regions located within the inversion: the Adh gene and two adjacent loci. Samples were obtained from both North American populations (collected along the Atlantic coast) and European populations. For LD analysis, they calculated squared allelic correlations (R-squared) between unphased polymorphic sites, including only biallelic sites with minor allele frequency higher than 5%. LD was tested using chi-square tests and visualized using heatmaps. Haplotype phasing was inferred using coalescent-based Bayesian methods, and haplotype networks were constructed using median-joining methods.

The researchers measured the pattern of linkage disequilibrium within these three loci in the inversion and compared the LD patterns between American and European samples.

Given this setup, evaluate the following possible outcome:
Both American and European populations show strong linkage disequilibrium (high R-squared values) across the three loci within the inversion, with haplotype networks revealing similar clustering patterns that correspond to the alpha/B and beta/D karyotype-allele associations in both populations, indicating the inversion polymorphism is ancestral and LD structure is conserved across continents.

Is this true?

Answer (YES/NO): YES